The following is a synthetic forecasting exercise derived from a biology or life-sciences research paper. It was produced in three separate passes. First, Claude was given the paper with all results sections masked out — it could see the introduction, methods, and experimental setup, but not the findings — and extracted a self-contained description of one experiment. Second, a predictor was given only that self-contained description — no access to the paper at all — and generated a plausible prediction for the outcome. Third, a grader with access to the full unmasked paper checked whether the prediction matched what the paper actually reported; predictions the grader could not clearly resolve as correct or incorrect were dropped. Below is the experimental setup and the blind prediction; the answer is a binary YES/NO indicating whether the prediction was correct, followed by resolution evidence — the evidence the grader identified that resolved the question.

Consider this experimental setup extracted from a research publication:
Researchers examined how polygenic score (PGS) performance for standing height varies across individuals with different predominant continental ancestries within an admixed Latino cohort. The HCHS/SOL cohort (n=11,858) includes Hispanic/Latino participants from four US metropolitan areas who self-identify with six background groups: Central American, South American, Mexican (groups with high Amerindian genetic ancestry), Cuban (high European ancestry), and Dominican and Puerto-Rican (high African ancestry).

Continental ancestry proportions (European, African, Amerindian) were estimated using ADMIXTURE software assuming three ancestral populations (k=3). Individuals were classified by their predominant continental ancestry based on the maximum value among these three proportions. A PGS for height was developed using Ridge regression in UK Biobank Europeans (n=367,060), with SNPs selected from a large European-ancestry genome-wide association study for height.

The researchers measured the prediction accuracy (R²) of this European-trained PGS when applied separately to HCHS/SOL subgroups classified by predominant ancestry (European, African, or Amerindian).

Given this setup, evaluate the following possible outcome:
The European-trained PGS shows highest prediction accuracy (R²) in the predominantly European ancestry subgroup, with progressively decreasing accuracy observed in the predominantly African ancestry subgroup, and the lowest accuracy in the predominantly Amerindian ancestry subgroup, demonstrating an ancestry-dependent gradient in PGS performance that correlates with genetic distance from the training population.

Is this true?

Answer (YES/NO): NO